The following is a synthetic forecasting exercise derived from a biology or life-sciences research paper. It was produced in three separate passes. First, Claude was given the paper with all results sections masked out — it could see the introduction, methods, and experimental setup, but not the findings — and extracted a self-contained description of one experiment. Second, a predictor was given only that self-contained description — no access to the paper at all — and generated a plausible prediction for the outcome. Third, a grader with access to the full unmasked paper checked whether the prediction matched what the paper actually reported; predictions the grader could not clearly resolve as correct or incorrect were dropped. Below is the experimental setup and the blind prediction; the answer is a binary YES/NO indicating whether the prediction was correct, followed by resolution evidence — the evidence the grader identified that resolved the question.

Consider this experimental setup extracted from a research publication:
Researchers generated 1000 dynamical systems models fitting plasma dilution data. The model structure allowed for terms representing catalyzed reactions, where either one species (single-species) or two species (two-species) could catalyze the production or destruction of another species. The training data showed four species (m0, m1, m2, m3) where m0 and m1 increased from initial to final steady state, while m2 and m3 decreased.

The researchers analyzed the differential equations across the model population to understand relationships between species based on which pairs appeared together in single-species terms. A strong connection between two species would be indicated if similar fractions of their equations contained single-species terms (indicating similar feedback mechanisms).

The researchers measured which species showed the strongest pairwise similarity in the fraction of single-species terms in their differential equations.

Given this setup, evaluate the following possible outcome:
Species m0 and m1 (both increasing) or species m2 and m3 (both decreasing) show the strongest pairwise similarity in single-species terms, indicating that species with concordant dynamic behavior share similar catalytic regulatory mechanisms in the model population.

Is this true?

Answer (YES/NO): NO